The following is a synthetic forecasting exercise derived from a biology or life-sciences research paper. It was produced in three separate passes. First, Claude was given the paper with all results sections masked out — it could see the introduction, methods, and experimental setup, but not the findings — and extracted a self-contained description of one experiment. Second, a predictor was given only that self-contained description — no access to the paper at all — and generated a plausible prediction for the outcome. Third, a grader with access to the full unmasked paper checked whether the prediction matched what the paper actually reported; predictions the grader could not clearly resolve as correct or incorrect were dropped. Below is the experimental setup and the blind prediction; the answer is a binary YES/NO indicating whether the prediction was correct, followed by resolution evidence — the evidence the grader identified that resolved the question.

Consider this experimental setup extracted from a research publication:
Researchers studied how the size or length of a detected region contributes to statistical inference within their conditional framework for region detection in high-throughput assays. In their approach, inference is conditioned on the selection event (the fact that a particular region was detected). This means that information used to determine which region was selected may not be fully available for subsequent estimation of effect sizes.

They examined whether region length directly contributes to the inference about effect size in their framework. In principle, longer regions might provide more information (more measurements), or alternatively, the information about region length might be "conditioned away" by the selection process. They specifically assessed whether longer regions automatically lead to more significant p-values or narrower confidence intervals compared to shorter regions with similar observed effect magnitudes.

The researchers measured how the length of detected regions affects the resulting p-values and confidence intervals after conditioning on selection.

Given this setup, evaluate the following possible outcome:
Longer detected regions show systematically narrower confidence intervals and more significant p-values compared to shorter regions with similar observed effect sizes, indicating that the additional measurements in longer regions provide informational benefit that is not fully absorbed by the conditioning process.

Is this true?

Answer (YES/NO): NO